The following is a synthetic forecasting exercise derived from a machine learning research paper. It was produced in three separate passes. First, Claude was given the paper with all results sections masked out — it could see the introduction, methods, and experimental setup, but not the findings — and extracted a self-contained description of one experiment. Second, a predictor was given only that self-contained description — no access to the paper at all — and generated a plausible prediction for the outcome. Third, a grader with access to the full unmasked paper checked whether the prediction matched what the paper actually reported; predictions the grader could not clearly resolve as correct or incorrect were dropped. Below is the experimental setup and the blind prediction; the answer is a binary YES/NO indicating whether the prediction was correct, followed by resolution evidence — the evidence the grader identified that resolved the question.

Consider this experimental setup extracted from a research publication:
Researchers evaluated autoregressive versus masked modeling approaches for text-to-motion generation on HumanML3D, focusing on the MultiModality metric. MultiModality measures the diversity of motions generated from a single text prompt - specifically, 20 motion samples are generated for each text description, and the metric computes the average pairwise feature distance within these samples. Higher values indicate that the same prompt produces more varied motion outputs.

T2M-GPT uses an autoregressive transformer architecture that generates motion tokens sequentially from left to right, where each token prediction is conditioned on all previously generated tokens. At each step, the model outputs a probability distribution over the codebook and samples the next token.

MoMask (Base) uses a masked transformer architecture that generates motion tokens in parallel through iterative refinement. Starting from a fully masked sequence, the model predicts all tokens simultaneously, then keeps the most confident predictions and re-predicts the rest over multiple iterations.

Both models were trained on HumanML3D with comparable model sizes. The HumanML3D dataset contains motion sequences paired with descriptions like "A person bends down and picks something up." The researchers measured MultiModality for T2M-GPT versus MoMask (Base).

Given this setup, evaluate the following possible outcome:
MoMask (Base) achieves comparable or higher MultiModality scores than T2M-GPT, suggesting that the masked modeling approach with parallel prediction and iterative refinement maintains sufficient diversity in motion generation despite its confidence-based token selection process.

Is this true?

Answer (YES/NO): NO